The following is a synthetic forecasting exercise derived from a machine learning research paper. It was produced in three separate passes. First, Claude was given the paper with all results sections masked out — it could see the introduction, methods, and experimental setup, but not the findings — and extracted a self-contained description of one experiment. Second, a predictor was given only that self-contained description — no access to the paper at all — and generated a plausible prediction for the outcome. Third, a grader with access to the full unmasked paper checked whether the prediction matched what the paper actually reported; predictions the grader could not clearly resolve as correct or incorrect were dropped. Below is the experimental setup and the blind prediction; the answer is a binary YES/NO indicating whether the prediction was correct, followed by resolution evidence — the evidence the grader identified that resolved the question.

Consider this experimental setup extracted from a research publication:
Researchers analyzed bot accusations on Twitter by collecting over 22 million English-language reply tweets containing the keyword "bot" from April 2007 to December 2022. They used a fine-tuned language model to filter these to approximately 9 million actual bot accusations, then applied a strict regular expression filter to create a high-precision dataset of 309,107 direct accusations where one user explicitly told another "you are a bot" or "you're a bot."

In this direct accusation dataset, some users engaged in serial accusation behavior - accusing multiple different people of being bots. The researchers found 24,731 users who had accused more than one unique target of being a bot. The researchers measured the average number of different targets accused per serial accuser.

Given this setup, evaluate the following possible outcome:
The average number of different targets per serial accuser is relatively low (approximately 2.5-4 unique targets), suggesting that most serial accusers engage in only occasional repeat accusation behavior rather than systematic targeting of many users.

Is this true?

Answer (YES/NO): YES